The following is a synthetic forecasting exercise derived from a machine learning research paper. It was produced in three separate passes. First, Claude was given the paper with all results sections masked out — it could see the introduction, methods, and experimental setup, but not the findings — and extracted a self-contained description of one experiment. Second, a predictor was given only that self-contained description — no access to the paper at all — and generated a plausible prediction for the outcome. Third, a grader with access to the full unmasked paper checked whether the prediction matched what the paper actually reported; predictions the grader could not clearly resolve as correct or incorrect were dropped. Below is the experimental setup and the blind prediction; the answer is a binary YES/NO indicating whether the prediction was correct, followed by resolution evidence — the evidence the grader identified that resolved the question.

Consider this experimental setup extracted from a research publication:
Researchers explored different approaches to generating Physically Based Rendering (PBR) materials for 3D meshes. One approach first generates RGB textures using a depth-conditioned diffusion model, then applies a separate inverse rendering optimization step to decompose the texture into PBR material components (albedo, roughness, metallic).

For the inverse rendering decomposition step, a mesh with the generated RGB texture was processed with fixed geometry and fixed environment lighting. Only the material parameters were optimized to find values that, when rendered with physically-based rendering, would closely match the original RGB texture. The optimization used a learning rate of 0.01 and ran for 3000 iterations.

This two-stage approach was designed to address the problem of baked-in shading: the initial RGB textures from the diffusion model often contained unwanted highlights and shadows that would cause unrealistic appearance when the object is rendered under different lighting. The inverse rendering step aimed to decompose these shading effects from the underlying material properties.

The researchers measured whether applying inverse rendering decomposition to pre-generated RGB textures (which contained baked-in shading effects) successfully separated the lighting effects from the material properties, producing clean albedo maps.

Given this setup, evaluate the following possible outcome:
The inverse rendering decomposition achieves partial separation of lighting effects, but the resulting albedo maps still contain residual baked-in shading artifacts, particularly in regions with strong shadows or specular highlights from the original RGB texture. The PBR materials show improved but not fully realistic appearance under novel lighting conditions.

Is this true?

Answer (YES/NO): NO